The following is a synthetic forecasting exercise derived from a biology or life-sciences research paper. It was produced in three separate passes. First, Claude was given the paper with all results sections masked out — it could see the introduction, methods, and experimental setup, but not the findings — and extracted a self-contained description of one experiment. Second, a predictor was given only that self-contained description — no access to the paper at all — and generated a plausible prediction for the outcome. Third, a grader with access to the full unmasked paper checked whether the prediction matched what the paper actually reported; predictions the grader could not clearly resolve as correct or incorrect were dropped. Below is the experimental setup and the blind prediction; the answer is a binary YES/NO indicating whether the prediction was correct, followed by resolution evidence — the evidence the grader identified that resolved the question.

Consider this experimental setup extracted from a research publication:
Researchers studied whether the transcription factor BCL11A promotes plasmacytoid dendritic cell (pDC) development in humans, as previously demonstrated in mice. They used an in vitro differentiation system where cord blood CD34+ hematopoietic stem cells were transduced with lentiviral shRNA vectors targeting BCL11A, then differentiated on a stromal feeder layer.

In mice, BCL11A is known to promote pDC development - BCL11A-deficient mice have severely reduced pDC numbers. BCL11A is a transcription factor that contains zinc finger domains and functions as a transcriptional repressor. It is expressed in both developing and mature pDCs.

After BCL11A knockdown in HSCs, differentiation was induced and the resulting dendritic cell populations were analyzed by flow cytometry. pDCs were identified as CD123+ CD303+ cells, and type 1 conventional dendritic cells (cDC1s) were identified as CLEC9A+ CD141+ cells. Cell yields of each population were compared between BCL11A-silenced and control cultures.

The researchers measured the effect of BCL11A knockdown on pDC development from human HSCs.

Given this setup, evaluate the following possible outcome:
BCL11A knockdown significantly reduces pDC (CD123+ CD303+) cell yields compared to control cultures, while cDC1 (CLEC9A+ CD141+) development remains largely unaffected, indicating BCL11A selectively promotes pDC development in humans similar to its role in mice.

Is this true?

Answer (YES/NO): NO